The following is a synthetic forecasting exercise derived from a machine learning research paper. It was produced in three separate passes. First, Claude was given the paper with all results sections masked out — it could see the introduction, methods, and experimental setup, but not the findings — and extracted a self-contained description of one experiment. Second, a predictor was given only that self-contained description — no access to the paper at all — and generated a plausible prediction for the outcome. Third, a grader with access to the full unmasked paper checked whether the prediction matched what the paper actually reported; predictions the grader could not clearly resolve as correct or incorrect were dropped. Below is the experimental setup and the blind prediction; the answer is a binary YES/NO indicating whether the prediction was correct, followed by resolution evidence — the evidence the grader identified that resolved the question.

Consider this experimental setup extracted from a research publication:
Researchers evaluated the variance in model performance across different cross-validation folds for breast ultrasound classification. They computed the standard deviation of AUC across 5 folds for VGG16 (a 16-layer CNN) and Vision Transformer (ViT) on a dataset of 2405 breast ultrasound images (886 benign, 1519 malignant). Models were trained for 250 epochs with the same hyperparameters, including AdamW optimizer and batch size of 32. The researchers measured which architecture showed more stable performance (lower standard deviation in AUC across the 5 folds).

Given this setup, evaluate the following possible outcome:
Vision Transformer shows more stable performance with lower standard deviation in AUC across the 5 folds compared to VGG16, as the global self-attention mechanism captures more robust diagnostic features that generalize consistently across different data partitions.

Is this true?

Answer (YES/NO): NO